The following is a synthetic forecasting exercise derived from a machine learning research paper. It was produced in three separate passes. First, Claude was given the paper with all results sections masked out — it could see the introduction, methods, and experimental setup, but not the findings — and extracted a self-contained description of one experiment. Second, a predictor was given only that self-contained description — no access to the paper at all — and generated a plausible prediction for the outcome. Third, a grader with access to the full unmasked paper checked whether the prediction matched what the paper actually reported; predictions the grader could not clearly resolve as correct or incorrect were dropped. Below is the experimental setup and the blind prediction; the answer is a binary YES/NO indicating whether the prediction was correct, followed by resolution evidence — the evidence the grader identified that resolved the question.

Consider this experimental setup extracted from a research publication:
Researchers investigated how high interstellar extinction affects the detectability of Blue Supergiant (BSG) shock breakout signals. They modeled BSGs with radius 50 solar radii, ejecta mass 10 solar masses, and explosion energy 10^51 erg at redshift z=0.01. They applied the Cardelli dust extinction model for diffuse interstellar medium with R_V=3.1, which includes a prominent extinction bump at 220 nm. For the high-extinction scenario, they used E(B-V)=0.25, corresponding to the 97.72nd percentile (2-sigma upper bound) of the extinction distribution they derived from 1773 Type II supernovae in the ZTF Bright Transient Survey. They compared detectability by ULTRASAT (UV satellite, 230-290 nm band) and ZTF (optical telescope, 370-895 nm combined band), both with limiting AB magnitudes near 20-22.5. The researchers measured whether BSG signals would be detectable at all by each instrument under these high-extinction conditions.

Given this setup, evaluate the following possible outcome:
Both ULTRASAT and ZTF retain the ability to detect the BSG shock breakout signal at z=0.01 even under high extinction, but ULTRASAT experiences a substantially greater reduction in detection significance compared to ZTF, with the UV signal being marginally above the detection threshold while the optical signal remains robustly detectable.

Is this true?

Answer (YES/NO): NO